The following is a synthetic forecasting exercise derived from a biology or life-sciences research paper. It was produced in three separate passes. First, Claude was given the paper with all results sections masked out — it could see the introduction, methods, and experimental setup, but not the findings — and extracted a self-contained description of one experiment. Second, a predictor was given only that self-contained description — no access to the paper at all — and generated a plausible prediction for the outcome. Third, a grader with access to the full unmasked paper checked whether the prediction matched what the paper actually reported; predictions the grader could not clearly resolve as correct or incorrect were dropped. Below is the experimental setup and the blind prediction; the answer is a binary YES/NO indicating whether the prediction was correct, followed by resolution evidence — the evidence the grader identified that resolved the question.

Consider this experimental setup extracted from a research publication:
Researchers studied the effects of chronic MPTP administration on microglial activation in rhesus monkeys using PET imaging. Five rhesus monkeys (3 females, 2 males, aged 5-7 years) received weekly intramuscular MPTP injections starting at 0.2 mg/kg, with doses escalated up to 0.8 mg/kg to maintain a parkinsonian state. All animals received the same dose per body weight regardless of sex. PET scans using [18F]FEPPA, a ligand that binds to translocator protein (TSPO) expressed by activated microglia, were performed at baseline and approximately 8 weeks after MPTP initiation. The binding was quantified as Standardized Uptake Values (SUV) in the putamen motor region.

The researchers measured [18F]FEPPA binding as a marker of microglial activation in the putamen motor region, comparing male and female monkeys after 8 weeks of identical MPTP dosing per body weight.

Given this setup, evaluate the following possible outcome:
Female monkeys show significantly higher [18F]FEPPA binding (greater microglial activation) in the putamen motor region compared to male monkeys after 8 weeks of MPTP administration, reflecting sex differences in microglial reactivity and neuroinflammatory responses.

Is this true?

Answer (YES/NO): NO